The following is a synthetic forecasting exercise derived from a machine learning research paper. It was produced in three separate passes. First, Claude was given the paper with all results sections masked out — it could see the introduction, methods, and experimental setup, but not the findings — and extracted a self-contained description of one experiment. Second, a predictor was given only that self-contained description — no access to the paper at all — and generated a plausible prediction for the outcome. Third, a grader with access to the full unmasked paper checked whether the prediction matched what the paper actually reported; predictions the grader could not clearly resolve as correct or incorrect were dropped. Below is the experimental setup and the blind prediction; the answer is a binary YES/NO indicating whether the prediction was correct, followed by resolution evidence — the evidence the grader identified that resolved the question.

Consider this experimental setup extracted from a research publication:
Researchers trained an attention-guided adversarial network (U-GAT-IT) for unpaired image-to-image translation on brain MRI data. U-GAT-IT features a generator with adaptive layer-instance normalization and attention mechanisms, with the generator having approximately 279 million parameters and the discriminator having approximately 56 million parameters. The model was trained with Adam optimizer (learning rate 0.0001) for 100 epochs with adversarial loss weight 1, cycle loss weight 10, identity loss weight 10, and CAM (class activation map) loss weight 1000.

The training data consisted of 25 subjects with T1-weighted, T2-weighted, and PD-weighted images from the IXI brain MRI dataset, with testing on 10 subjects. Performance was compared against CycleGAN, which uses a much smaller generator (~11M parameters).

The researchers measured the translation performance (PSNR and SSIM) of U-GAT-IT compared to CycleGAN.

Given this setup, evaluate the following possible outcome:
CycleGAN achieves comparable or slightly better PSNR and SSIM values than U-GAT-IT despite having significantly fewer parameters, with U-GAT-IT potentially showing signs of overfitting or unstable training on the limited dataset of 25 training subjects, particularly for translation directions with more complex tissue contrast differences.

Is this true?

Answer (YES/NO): YES